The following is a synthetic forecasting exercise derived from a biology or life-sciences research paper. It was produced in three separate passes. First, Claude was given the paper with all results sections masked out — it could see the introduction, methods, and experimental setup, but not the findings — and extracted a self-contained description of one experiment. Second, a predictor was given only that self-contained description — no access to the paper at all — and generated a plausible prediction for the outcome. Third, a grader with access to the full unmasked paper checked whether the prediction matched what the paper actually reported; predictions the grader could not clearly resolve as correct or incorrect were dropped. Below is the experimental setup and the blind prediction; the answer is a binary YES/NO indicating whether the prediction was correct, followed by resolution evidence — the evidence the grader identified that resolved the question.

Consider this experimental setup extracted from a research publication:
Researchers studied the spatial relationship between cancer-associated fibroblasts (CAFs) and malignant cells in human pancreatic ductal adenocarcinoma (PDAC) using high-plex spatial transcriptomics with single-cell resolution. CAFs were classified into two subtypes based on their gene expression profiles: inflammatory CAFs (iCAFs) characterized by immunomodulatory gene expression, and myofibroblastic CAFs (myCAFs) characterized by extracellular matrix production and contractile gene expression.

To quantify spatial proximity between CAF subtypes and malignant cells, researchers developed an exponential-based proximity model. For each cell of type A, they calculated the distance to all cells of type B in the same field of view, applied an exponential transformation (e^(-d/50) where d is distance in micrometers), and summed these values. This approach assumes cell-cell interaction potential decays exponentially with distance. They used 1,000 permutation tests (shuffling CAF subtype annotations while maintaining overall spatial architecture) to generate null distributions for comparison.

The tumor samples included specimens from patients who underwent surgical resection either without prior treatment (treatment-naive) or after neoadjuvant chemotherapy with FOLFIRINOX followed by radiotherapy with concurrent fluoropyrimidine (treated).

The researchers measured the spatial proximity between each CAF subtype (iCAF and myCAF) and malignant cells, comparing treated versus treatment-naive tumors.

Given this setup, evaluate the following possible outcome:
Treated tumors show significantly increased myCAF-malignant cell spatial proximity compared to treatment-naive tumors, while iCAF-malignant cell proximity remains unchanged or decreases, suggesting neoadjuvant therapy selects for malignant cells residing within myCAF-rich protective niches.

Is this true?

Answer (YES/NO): NO